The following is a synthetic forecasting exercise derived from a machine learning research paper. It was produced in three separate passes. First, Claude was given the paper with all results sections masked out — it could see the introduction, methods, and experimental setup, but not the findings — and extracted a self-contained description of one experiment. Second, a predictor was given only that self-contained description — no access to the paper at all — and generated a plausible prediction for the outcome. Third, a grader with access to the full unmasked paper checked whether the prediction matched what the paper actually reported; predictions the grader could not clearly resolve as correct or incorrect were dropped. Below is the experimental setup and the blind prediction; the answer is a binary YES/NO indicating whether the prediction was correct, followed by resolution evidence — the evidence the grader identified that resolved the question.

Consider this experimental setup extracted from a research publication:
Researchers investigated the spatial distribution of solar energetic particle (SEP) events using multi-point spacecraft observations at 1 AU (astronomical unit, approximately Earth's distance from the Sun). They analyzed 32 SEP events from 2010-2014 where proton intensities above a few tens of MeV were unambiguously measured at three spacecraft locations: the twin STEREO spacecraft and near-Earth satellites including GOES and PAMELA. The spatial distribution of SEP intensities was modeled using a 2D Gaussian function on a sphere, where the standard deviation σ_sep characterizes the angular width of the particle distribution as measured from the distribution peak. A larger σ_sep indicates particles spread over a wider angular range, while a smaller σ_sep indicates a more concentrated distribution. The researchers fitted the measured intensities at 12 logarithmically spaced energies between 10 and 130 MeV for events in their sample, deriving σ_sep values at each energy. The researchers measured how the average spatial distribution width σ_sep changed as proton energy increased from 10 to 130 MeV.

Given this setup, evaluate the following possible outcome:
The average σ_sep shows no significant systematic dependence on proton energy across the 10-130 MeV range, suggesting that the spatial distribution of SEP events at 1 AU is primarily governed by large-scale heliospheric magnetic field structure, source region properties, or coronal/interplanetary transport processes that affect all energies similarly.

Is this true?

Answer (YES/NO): NO